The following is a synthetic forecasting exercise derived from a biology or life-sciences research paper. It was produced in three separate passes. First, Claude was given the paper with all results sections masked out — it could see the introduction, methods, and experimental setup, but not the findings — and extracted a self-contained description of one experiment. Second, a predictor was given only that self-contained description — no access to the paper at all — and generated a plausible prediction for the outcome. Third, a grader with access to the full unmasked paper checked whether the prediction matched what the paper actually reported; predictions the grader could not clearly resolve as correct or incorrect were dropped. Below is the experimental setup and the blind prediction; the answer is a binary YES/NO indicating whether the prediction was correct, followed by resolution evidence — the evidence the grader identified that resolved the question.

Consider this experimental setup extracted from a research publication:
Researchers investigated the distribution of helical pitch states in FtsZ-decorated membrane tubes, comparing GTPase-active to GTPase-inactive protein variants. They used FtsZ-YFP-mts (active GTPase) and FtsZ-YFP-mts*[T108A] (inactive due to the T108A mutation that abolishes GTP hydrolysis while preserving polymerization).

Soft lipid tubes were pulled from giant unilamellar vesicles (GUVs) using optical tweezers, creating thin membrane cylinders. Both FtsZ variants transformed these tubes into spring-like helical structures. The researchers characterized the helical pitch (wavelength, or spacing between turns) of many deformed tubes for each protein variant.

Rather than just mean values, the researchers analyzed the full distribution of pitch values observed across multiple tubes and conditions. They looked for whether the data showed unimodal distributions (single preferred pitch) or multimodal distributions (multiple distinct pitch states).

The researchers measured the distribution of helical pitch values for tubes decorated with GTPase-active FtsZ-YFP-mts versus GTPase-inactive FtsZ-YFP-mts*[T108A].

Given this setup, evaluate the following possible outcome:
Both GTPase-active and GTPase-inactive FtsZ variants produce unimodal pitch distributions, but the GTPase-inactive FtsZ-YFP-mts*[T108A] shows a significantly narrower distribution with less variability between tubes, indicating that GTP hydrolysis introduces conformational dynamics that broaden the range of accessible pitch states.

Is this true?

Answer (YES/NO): NO